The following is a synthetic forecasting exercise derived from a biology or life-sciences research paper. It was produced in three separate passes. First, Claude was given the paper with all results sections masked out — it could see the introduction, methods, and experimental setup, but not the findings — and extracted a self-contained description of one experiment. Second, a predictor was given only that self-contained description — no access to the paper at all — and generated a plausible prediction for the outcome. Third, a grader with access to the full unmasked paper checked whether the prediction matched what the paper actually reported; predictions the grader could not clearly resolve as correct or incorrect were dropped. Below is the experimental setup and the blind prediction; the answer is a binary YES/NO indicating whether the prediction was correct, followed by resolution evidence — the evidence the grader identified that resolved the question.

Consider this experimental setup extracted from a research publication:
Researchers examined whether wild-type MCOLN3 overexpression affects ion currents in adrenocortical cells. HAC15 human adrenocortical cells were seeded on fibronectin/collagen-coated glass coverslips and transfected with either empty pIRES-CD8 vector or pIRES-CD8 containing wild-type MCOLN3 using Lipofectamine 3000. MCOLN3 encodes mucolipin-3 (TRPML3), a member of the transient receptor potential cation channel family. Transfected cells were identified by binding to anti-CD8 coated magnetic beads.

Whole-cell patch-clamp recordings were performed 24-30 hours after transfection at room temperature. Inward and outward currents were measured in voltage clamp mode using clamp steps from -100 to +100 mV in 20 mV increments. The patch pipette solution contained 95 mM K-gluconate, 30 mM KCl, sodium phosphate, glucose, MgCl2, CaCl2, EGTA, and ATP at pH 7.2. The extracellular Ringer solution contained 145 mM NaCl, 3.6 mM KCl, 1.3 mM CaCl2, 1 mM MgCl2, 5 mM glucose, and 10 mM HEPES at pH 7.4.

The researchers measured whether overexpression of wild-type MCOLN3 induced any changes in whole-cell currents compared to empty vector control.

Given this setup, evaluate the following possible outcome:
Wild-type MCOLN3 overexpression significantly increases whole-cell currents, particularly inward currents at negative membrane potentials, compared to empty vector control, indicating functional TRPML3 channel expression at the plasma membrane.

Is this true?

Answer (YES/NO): NO